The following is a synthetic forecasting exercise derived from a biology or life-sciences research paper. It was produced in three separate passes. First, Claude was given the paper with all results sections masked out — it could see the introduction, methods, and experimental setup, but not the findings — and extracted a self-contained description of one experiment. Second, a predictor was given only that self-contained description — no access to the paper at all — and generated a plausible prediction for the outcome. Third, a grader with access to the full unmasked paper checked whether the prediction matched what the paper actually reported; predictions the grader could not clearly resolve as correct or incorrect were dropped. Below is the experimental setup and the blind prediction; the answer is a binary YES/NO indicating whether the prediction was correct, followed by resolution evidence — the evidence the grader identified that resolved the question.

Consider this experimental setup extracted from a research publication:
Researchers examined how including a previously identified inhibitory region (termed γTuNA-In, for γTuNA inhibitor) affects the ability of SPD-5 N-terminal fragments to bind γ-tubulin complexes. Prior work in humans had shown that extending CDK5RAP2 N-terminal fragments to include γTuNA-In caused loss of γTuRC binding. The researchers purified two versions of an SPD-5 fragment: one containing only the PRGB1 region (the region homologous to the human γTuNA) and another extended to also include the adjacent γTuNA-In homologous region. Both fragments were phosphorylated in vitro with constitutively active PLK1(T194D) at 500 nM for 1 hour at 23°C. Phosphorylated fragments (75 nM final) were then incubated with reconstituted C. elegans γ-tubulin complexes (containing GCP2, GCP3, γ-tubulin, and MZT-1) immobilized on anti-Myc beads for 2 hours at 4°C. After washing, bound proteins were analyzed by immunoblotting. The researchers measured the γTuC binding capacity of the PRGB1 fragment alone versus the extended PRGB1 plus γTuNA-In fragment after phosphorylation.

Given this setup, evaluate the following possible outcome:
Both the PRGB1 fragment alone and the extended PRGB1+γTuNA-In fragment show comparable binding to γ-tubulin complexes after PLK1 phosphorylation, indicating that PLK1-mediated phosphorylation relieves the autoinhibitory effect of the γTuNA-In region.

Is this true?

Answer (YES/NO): NO